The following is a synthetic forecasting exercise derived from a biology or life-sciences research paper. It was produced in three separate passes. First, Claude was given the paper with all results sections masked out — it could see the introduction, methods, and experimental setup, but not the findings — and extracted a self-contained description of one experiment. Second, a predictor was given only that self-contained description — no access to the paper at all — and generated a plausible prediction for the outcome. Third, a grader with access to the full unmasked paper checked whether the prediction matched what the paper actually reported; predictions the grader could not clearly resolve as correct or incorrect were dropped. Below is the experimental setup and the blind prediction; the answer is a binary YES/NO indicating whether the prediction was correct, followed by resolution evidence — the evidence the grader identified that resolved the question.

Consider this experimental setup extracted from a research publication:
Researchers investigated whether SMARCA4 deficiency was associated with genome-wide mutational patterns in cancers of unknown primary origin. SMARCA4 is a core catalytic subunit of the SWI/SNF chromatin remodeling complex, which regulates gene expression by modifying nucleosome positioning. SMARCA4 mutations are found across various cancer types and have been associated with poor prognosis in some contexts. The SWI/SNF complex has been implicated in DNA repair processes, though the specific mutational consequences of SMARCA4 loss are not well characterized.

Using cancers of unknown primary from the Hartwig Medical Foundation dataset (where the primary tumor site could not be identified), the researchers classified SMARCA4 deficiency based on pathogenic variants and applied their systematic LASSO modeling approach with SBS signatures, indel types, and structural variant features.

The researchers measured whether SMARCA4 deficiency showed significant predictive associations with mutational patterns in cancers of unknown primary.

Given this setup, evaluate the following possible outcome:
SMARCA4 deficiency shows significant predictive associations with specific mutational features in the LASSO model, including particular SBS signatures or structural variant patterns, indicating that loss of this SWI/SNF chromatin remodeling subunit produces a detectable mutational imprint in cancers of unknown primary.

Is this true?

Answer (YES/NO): YES